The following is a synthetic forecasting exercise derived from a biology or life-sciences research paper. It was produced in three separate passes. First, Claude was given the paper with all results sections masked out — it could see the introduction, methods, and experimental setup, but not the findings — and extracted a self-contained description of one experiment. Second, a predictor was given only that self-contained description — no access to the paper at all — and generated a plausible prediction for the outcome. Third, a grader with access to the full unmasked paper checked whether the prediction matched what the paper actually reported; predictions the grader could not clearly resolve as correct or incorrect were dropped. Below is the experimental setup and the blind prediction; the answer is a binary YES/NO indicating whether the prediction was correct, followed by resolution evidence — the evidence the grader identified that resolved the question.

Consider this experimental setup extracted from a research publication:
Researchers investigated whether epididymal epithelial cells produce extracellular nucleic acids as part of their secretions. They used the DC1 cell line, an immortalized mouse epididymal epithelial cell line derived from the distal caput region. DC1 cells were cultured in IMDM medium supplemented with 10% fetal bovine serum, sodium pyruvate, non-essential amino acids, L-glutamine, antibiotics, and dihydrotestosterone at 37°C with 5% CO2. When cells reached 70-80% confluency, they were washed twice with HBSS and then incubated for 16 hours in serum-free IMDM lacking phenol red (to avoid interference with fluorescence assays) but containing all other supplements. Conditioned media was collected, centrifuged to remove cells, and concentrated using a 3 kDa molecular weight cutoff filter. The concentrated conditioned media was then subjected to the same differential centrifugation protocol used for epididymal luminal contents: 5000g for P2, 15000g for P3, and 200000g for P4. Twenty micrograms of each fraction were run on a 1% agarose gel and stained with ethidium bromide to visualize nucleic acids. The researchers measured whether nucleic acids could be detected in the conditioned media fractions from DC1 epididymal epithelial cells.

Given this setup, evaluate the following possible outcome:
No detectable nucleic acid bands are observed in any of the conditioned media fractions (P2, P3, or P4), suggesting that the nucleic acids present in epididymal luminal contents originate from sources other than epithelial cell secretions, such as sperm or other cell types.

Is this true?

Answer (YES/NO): NO